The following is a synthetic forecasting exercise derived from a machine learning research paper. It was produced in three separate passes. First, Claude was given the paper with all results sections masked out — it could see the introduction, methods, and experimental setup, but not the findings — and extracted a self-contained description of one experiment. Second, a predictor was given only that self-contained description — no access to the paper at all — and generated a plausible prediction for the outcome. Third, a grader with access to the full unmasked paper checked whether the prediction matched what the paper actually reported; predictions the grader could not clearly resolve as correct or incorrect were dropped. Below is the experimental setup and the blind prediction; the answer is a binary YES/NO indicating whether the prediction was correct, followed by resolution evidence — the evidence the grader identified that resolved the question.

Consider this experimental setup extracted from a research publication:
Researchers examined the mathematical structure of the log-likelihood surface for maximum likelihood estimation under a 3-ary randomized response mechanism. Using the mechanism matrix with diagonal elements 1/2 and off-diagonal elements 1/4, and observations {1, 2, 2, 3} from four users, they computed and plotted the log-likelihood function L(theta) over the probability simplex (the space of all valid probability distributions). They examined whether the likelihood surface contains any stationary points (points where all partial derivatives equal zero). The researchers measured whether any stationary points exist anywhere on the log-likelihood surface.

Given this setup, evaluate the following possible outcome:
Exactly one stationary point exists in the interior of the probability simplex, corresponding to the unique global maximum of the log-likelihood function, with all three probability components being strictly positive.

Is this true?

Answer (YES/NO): NO